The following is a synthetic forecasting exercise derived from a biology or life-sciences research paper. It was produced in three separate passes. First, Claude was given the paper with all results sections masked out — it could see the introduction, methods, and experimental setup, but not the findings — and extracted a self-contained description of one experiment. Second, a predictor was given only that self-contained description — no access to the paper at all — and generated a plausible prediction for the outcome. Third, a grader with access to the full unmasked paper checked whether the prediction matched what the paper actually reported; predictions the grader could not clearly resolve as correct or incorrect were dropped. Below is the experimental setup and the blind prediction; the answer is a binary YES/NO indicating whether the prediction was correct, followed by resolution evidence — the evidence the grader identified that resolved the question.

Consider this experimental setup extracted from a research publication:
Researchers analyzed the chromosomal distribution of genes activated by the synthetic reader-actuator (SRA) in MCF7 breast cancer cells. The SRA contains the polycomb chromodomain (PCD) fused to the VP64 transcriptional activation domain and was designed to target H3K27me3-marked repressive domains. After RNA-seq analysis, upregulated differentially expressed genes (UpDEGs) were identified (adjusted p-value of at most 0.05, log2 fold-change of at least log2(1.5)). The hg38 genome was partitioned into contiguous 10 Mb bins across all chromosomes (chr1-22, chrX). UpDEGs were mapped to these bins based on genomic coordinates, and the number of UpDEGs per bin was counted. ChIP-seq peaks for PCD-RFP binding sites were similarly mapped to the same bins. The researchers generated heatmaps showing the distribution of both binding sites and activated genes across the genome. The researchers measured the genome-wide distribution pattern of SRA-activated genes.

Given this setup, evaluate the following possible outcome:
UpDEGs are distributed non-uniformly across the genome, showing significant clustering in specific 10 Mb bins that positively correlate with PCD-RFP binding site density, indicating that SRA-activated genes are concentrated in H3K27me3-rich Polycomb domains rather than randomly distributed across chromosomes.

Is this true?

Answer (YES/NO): NO